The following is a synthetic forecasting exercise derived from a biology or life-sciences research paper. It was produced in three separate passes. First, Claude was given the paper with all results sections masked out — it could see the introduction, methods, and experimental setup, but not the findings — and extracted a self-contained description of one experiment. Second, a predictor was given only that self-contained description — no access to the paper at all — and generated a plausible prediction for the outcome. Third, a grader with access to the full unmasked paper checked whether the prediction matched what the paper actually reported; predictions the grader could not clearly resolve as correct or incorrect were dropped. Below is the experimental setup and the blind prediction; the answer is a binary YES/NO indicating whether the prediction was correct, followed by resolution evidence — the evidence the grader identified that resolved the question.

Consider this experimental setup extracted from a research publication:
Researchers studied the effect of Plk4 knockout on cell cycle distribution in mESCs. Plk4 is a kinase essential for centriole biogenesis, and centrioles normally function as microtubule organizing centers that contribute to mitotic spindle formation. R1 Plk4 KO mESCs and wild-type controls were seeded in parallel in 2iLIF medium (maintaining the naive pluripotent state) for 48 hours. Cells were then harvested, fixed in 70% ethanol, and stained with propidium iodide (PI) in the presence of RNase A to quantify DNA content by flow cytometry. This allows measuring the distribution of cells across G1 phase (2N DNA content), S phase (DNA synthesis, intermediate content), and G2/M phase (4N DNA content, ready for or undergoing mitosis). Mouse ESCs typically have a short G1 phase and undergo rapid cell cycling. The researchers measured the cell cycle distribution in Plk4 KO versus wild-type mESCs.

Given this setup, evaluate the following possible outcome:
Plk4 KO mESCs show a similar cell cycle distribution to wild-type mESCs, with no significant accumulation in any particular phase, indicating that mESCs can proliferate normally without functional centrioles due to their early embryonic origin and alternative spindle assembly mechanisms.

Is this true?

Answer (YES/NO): YES